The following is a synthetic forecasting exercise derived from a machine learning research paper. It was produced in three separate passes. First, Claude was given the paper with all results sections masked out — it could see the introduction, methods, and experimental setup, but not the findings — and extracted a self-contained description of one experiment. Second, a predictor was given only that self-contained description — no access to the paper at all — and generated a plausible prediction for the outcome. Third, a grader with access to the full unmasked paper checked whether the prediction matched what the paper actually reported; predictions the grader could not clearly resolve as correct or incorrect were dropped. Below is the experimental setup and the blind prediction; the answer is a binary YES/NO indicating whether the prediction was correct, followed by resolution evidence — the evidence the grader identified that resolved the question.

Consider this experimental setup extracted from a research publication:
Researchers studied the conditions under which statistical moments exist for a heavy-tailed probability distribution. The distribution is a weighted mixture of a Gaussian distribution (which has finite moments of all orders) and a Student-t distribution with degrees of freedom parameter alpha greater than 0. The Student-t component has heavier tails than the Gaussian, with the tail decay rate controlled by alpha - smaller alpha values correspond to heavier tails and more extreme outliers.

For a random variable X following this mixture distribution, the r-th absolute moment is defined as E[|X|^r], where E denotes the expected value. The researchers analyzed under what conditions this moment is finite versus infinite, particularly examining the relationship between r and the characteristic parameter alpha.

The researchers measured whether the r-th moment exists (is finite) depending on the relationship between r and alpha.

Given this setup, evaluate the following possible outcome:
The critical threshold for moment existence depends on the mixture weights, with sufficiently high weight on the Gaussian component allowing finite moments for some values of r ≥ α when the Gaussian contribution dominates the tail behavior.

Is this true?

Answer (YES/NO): NO